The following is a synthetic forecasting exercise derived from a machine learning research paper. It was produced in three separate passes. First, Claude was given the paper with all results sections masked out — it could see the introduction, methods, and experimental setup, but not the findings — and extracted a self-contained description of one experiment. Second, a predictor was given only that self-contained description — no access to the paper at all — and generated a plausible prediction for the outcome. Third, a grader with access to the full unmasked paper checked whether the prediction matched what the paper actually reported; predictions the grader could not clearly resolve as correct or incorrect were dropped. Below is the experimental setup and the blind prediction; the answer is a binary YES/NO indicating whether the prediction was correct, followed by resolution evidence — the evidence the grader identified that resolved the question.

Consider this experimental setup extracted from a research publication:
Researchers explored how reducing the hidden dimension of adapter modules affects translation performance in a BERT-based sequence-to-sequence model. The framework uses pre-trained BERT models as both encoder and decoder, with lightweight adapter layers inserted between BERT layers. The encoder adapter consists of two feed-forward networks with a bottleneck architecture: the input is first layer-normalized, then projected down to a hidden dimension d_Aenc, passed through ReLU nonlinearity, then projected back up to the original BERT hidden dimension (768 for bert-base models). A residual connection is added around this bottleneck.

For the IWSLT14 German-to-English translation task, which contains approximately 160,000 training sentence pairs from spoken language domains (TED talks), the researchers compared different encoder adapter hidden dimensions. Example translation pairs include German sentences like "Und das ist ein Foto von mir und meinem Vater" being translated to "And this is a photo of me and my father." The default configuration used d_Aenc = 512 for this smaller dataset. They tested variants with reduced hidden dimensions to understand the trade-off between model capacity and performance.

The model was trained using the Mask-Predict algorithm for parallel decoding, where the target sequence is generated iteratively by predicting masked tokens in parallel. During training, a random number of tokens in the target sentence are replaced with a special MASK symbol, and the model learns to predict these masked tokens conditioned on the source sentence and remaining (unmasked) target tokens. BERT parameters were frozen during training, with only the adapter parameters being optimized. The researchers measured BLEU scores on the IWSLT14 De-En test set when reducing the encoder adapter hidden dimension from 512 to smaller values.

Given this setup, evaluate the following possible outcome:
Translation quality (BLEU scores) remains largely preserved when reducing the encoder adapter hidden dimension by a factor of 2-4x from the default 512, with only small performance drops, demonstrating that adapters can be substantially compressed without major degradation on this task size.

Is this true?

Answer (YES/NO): YES